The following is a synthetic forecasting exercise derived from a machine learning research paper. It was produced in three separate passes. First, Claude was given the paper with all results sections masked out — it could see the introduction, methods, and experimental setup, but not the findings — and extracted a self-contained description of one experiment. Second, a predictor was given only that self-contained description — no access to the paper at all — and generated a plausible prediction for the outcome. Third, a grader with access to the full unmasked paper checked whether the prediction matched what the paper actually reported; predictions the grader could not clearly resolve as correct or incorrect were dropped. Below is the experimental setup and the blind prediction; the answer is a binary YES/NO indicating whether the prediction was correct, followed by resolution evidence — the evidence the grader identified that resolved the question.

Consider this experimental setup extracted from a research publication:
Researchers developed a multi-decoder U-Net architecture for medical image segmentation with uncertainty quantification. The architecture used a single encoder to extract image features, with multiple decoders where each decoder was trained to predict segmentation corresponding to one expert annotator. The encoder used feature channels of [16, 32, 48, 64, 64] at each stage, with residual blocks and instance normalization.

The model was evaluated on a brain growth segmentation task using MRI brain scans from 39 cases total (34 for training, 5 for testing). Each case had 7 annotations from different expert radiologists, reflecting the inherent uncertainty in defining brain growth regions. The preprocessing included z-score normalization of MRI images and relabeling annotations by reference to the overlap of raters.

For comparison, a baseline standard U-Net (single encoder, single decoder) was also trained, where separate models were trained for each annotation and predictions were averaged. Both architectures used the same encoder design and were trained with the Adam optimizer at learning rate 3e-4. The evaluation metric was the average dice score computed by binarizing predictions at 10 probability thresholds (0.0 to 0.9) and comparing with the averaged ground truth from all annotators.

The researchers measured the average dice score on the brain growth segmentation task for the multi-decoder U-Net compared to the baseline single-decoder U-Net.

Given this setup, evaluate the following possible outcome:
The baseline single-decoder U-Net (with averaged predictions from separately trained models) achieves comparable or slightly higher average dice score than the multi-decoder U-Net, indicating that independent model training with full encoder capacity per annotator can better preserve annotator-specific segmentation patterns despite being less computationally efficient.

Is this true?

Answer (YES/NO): YES